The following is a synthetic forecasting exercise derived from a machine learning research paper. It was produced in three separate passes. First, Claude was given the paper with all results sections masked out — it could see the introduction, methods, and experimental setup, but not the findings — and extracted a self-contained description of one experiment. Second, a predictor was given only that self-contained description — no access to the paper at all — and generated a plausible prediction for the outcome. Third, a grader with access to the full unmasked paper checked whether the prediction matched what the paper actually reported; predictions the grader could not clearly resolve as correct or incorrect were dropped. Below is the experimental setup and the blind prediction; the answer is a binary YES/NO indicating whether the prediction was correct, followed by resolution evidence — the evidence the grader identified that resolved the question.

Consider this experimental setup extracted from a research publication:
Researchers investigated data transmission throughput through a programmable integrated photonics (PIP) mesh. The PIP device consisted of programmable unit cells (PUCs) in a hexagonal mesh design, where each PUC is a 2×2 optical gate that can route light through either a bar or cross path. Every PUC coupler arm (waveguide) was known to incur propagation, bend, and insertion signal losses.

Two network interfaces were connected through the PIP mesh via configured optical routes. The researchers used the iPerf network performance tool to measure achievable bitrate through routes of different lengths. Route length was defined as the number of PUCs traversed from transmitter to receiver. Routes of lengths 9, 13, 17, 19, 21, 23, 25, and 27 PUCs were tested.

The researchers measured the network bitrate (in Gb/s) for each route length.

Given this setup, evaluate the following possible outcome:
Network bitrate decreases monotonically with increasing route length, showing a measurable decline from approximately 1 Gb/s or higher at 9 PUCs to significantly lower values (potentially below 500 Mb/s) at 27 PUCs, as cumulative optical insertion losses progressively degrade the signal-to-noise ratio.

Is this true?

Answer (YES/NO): NO